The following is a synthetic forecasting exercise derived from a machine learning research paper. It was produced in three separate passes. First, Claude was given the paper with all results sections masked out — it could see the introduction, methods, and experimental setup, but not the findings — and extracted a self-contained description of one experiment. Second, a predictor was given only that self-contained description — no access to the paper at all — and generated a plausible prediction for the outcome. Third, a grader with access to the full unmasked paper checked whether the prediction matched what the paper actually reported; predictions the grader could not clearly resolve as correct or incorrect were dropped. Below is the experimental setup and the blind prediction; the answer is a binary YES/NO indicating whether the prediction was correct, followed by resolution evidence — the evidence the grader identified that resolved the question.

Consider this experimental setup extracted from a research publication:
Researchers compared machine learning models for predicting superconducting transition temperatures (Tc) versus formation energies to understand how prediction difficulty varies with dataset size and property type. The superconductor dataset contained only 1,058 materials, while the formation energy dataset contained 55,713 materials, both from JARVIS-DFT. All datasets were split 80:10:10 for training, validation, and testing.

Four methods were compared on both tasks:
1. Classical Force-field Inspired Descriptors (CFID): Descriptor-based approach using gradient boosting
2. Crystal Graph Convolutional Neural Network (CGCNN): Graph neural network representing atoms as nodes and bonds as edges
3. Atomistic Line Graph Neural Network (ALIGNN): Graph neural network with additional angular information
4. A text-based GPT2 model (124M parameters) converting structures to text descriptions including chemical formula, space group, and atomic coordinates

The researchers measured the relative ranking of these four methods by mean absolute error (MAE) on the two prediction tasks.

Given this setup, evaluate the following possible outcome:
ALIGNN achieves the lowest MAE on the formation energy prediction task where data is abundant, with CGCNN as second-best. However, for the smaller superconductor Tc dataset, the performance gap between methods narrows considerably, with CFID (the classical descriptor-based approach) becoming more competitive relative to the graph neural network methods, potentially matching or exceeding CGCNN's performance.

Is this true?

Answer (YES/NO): YES